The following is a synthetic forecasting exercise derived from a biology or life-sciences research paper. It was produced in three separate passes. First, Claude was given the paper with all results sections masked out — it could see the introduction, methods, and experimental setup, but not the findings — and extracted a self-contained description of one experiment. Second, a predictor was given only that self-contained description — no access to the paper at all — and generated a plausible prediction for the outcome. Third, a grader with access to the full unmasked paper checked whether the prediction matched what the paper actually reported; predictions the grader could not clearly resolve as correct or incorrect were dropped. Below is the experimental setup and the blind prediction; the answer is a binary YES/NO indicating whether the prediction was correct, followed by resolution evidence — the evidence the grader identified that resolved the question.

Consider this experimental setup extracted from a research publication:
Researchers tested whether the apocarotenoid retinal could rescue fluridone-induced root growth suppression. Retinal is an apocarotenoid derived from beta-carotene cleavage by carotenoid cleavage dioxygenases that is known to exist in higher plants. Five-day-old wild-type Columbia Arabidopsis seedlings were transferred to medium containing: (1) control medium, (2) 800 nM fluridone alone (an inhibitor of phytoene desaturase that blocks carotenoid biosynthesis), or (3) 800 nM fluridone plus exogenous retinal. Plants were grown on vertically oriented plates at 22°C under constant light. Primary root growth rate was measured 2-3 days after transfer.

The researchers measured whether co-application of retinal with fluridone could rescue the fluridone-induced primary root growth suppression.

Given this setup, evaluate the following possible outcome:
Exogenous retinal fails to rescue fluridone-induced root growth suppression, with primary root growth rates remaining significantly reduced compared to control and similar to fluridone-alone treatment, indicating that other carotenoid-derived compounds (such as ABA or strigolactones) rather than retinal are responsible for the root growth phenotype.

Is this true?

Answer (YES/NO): NO